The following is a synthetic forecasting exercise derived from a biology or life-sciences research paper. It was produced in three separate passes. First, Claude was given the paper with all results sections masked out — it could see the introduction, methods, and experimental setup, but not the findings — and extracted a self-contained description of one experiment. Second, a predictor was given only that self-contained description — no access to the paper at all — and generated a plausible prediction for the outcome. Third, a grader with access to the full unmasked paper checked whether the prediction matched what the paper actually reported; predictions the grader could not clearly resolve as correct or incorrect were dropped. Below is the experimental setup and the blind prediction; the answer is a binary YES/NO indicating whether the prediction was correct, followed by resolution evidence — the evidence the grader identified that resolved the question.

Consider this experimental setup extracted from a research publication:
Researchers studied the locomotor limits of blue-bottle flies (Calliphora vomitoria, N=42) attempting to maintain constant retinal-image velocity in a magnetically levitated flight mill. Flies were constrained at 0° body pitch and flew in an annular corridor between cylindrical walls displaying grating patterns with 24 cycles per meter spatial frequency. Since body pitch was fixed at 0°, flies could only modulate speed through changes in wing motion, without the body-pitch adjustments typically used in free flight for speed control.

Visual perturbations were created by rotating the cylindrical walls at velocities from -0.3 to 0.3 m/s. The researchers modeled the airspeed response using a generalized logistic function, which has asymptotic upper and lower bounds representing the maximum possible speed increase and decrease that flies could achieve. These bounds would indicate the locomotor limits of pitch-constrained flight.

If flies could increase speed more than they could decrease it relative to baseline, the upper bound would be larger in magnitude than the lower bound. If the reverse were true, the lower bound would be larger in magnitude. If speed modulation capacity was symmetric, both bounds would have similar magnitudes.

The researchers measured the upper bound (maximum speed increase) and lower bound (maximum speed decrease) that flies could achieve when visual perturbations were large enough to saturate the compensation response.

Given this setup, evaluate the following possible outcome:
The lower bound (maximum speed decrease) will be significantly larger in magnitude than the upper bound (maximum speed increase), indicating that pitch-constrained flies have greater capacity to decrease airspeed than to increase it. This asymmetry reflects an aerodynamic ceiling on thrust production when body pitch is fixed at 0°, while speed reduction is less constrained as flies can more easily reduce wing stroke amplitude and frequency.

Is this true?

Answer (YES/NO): YES